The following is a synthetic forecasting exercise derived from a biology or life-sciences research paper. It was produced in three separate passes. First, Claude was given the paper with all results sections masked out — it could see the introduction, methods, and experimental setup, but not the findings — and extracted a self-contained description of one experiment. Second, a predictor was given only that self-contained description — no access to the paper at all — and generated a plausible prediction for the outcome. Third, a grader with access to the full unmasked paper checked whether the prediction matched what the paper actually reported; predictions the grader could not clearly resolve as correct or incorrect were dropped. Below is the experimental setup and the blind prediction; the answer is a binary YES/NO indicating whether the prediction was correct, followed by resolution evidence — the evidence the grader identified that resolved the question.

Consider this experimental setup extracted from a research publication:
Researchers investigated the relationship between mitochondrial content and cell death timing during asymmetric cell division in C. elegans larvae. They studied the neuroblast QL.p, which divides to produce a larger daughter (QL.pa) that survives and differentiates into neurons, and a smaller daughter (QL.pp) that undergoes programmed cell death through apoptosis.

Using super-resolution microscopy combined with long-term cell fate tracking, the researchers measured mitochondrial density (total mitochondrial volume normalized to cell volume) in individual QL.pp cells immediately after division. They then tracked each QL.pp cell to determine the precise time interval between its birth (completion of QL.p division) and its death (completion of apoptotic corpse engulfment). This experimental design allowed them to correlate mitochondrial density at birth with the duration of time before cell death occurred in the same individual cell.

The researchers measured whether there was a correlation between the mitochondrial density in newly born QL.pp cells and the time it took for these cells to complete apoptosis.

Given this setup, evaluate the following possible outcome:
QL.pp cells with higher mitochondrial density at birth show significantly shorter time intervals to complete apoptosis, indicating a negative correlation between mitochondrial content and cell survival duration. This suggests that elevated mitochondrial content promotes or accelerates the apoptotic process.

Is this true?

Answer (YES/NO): NO